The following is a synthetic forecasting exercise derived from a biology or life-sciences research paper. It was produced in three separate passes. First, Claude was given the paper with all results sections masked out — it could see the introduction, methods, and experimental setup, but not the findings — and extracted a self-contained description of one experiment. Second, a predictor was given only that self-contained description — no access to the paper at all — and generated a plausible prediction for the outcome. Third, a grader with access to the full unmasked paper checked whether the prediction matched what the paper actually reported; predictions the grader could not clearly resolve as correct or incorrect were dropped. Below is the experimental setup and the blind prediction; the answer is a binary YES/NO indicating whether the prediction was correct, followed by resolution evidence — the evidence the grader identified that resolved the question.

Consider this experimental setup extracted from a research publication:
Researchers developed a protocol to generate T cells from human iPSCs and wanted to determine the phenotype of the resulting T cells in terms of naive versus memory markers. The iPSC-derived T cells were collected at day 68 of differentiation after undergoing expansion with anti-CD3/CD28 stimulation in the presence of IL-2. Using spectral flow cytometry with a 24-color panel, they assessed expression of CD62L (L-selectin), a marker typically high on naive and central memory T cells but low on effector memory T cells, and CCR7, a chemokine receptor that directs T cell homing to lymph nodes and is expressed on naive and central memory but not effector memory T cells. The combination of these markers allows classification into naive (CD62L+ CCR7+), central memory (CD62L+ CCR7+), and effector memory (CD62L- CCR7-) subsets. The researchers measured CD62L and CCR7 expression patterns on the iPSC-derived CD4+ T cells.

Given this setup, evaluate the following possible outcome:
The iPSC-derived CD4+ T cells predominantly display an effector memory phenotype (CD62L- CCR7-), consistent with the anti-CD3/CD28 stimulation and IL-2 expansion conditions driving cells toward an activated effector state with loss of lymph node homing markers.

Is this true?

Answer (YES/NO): NO